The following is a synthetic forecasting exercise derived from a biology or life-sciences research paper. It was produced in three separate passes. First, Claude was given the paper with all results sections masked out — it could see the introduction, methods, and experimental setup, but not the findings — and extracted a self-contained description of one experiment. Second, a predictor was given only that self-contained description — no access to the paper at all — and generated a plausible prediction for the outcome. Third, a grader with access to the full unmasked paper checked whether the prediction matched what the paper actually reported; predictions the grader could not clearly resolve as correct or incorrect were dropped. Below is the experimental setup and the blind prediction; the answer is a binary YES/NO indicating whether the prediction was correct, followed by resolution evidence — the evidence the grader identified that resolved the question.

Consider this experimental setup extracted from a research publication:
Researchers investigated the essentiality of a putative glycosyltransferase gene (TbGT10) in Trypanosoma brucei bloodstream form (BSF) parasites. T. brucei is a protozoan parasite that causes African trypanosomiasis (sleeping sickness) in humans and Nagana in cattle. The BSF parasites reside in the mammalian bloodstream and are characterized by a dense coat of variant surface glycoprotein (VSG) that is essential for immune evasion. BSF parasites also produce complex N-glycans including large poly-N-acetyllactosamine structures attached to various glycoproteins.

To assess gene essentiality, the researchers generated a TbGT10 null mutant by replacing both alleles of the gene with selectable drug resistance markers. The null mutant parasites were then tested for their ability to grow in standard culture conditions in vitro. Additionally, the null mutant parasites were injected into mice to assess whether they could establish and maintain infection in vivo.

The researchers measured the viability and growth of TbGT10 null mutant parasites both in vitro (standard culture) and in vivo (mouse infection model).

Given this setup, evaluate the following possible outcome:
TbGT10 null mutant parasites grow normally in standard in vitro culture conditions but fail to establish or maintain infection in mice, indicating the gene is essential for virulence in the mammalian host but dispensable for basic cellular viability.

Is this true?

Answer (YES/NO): NO